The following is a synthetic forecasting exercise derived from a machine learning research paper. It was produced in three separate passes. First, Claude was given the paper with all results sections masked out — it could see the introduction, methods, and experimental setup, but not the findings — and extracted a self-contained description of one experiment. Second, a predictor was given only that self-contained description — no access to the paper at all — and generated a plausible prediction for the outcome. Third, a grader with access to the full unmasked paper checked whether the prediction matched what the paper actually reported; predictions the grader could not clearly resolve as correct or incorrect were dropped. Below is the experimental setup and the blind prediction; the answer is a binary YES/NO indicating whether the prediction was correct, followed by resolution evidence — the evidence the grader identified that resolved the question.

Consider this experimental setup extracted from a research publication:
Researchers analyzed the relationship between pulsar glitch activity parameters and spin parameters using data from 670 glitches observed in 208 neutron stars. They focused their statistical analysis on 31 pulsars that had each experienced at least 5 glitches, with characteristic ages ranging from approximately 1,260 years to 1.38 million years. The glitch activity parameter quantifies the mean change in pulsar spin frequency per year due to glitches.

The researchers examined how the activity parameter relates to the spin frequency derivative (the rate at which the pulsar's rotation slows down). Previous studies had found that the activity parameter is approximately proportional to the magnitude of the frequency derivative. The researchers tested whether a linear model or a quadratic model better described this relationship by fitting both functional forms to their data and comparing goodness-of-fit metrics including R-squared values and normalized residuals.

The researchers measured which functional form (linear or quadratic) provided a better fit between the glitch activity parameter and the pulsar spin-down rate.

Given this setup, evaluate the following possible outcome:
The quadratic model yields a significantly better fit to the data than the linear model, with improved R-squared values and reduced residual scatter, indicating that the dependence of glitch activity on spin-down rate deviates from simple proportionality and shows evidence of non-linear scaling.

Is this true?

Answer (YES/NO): YES